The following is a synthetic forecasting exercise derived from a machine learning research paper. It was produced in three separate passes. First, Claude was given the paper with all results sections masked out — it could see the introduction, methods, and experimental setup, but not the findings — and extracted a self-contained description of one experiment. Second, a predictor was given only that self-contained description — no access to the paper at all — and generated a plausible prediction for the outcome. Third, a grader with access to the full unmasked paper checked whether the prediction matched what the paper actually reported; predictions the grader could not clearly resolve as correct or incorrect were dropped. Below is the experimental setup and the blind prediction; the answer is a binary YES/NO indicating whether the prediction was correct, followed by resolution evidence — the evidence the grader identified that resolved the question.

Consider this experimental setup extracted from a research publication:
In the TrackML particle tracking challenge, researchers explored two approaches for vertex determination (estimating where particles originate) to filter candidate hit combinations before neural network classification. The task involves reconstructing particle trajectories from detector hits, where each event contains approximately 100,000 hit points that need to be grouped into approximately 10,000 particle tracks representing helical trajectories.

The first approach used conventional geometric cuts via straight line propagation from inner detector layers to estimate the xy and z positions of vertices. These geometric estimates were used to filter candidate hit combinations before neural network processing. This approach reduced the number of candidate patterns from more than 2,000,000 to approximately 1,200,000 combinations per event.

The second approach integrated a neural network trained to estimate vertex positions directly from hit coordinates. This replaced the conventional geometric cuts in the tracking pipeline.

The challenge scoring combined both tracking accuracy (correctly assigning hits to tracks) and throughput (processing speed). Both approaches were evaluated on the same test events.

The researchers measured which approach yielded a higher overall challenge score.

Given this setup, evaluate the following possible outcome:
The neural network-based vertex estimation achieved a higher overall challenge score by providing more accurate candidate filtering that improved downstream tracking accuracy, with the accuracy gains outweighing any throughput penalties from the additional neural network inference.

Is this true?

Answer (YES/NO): NO